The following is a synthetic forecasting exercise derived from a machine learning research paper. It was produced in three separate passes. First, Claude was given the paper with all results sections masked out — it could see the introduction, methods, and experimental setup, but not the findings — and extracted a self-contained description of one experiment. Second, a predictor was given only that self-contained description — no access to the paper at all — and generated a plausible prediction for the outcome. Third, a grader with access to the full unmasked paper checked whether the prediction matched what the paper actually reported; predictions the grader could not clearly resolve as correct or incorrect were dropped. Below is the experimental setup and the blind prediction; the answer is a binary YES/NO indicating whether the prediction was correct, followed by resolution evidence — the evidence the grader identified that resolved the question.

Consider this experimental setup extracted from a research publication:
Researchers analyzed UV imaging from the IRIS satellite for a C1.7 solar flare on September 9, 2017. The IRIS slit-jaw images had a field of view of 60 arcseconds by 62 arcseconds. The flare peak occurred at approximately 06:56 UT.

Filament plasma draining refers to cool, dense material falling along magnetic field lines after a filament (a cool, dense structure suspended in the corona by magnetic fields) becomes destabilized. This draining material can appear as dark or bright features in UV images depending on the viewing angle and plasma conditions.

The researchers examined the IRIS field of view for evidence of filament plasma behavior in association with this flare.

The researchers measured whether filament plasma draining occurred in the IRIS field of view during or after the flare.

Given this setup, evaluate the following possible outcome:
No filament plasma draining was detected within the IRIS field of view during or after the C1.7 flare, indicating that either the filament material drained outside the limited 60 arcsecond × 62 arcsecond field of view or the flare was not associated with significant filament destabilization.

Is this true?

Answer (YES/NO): NO